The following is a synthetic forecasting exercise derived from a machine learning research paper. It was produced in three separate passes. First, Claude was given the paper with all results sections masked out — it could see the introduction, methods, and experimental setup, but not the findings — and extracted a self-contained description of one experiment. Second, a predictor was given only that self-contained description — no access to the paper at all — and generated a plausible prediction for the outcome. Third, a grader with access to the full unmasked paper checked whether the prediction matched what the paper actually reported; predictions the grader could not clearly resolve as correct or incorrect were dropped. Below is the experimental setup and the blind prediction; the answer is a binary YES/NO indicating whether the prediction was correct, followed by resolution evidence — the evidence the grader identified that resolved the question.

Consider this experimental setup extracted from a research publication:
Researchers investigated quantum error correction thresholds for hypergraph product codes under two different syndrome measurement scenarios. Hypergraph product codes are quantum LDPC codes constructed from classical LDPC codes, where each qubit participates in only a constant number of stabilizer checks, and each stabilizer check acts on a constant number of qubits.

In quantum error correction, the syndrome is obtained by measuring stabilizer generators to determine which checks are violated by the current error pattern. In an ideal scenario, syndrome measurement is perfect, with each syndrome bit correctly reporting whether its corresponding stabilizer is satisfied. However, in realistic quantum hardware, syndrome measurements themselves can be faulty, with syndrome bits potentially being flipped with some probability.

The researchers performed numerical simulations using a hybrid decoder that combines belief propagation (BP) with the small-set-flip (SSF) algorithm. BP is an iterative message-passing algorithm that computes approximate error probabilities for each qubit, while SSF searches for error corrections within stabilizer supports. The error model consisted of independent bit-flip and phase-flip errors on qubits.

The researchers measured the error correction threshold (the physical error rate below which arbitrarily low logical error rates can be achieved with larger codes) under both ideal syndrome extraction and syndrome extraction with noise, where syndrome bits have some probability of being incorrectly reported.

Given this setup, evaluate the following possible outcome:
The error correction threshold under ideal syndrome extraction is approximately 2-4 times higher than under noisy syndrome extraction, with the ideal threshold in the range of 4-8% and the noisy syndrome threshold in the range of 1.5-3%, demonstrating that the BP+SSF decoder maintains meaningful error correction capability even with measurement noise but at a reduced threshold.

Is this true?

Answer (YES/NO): YES